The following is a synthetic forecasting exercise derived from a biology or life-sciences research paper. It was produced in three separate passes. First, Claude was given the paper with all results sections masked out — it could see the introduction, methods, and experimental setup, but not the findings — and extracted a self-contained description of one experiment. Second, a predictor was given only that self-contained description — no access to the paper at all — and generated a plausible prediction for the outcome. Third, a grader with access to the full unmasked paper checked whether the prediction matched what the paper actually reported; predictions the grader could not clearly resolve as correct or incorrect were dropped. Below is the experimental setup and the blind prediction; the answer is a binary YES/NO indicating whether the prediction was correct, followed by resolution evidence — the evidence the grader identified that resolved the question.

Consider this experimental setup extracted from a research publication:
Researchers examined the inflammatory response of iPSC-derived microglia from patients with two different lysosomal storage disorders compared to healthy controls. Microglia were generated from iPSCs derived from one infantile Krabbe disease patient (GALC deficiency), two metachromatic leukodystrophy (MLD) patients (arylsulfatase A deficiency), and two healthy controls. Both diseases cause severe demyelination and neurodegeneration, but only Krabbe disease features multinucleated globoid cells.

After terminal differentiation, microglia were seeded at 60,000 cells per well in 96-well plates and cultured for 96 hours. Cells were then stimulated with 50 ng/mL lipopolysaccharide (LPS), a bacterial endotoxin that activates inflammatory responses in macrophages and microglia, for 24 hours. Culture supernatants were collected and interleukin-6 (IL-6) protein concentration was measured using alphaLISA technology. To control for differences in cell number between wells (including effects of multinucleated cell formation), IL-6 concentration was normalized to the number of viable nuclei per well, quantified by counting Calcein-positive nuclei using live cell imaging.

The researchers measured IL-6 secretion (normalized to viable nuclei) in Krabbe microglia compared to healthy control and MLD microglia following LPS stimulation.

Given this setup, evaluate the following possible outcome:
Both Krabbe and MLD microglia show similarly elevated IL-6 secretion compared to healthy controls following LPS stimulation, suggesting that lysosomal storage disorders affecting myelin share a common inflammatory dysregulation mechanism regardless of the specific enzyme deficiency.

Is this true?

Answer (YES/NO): NO